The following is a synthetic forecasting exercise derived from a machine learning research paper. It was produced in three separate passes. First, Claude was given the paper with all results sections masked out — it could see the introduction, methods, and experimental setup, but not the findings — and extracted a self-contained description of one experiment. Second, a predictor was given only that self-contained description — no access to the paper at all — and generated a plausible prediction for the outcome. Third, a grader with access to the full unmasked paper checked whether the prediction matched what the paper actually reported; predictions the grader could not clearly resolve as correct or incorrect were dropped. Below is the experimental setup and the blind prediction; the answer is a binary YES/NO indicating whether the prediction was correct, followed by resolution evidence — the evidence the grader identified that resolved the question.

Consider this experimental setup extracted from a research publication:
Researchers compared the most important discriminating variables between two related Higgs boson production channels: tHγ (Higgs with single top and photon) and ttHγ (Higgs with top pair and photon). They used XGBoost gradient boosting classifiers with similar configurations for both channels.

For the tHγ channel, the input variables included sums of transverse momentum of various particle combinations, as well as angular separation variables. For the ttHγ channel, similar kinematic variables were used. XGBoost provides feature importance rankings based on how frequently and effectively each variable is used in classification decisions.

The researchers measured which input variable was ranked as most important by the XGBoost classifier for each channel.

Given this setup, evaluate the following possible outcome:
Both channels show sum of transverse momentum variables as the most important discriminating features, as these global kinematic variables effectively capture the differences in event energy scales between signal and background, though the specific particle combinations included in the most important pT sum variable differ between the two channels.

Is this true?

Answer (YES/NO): YES